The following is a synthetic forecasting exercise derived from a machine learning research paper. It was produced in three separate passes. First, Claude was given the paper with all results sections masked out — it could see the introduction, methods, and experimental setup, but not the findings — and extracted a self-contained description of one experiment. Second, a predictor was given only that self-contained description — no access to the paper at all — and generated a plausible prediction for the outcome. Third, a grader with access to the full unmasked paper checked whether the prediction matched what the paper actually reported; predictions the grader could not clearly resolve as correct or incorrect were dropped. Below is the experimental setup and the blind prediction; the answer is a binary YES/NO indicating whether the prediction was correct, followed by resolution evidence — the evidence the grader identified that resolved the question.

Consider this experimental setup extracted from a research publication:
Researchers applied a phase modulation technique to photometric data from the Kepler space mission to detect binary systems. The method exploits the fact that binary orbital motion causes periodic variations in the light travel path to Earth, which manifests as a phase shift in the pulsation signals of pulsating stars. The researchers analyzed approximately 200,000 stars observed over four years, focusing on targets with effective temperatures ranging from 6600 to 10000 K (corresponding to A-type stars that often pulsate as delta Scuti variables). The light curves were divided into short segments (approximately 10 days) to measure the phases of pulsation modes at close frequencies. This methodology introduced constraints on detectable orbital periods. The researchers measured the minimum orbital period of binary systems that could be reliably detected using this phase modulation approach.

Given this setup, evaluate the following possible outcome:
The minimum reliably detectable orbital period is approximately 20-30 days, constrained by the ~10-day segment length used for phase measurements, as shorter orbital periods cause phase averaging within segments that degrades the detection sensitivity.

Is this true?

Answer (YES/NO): YES